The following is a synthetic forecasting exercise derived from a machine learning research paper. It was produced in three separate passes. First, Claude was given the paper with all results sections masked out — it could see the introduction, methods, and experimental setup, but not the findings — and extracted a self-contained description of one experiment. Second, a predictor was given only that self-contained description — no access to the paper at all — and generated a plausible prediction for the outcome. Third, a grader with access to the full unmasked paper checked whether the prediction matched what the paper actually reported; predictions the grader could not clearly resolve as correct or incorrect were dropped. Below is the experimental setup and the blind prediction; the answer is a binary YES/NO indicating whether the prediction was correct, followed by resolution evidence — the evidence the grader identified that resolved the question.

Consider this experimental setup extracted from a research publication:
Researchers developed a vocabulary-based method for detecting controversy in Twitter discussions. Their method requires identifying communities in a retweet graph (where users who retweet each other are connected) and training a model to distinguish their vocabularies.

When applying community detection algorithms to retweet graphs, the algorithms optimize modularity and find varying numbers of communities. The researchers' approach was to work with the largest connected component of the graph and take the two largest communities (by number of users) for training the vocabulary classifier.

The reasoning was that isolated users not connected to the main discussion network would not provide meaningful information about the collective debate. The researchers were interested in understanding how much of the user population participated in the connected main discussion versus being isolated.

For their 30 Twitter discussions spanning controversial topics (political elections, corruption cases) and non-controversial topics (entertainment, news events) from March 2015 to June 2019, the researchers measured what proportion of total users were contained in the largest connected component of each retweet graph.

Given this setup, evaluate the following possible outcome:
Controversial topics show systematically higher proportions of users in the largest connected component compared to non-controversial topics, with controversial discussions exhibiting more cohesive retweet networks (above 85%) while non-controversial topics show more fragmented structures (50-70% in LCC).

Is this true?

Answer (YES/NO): NO